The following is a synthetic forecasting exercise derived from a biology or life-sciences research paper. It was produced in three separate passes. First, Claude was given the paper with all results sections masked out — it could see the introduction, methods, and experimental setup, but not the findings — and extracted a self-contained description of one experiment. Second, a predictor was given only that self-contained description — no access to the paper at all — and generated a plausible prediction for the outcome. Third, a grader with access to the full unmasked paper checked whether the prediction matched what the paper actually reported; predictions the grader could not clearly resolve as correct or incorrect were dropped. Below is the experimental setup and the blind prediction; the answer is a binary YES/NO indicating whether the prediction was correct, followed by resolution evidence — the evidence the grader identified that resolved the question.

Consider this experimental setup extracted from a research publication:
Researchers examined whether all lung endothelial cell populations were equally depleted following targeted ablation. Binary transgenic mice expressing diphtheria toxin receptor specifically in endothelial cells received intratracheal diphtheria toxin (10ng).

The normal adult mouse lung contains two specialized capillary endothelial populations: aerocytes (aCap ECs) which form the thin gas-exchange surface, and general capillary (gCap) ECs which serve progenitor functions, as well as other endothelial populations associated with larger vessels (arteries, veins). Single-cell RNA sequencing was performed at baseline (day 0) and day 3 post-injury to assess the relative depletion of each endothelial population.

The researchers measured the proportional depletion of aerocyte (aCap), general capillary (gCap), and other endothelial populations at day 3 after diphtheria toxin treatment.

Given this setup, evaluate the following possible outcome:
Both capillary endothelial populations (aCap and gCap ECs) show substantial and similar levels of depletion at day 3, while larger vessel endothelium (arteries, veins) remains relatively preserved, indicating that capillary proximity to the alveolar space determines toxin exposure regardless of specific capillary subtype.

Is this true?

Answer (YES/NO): NO